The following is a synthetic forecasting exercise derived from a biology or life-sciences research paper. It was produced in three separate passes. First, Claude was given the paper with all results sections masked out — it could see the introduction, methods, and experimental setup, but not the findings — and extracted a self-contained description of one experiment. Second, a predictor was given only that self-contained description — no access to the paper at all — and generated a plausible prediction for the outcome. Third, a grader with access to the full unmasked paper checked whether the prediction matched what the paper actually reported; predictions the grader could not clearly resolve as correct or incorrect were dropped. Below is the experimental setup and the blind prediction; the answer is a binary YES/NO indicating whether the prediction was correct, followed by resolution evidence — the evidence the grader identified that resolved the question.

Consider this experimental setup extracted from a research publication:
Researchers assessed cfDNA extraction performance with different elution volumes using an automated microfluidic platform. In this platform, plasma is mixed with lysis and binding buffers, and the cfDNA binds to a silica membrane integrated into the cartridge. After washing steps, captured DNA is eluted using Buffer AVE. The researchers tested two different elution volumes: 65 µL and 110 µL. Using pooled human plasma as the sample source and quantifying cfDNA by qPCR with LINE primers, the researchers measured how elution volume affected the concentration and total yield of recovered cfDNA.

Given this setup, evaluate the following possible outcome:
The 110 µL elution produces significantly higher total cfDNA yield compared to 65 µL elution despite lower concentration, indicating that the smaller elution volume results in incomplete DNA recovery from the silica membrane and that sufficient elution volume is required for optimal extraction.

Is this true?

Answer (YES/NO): NO